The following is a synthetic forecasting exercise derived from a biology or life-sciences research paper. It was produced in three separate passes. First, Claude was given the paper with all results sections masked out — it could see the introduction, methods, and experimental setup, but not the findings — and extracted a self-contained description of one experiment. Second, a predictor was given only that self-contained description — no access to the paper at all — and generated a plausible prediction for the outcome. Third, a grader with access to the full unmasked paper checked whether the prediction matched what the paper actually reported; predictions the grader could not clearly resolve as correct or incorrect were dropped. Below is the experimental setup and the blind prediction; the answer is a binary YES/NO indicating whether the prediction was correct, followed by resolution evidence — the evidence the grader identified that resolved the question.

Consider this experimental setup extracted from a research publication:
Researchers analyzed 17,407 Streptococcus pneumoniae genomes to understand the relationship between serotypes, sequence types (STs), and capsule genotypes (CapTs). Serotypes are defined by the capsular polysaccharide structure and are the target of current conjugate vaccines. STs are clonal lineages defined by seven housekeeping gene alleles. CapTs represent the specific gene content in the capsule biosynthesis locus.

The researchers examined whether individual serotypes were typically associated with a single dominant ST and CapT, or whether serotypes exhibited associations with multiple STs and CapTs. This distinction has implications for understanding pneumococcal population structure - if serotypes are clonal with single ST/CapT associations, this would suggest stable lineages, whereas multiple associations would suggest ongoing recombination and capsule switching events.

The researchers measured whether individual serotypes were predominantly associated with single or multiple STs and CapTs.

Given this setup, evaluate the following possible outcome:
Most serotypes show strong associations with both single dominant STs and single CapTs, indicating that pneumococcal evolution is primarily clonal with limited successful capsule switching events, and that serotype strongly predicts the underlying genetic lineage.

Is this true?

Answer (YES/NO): NO